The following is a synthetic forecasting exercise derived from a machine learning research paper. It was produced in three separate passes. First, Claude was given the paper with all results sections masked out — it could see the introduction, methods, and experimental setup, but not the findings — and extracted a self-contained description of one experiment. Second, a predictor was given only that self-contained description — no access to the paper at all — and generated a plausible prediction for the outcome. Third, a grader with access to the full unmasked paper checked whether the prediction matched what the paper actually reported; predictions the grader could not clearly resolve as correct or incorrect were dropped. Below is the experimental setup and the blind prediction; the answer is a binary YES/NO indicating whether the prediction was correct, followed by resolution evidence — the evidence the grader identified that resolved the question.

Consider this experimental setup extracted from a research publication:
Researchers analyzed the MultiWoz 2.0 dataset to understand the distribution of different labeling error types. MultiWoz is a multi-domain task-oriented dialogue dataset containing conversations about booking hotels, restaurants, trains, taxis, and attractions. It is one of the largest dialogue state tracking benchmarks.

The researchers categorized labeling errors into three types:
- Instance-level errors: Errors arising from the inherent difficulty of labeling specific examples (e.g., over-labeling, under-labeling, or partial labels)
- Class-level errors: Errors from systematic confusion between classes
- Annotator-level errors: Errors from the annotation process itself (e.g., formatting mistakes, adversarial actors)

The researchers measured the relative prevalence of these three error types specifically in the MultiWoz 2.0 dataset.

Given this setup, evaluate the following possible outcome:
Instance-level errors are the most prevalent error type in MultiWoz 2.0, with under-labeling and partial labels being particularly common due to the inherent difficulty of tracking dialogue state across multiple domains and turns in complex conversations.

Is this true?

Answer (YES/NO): YES